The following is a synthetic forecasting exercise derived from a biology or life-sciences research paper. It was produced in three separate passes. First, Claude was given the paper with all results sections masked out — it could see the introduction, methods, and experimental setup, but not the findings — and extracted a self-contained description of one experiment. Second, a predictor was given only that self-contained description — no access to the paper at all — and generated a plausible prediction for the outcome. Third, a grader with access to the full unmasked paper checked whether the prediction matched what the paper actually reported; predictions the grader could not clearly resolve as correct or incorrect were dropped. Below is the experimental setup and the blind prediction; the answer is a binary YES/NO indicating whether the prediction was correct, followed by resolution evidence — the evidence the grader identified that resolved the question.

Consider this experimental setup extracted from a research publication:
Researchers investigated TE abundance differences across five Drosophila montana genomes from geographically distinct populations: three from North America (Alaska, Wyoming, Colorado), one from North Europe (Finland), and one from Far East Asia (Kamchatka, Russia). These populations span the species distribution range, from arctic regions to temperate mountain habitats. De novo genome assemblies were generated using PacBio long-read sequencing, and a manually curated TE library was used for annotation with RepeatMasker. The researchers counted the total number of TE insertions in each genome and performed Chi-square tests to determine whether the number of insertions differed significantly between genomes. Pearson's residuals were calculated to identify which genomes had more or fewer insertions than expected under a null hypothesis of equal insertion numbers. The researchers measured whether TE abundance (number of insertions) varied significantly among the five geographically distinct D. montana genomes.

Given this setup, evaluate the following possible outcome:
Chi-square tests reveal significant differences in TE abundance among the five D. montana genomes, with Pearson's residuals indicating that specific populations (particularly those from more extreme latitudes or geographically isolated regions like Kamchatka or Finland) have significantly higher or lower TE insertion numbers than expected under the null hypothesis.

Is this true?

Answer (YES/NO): NO